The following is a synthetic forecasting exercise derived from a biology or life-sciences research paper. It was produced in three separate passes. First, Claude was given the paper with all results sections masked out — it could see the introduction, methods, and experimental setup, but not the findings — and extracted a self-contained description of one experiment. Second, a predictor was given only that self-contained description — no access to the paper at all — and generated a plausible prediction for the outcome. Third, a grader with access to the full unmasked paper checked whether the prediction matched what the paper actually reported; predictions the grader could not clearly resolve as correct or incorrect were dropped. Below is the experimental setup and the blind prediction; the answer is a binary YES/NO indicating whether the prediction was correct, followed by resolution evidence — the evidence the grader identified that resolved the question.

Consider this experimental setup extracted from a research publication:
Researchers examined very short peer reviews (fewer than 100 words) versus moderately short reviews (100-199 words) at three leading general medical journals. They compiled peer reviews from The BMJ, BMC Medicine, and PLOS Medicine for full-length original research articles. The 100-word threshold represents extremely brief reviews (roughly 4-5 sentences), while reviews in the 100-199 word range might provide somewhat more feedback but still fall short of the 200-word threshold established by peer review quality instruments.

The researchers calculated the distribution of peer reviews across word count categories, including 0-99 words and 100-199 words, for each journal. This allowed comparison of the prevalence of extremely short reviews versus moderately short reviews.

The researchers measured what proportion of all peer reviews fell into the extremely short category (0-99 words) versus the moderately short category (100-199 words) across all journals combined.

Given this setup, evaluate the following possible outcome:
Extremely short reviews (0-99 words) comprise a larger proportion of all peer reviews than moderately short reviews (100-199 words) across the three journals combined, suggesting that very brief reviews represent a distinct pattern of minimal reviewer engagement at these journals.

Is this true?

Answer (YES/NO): NO